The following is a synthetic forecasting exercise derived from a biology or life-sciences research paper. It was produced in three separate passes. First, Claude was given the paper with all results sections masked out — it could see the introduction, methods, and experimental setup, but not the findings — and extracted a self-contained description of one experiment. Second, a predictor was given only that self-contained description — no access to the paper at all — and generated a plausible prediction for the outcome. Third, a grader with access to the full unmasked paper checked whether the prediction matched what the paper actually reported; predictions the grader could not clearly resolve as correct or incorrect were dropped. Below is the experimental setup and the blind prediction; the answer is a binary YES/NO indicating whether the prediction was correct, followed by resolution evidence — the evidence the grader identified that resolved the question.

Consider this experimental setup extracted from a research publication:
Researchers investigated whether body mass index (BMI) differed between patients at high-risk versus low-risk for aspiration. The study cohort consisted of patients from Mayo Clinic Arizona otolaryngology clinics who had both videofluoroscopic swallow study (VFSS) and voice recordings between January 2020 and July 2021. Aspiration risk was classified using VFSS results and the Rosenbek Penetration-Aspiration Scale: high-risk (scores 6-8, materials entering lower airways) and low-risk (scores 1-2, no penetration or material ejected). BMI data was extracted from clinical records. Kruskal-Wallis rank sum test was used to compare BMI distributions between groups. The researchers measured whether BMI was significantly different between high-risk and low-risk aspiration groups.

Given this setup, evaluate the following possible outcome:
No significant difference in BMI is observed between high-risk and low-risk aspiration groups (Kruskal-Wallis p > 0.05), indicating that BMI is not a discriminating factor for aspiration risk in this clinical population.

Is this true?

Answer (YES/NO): NO